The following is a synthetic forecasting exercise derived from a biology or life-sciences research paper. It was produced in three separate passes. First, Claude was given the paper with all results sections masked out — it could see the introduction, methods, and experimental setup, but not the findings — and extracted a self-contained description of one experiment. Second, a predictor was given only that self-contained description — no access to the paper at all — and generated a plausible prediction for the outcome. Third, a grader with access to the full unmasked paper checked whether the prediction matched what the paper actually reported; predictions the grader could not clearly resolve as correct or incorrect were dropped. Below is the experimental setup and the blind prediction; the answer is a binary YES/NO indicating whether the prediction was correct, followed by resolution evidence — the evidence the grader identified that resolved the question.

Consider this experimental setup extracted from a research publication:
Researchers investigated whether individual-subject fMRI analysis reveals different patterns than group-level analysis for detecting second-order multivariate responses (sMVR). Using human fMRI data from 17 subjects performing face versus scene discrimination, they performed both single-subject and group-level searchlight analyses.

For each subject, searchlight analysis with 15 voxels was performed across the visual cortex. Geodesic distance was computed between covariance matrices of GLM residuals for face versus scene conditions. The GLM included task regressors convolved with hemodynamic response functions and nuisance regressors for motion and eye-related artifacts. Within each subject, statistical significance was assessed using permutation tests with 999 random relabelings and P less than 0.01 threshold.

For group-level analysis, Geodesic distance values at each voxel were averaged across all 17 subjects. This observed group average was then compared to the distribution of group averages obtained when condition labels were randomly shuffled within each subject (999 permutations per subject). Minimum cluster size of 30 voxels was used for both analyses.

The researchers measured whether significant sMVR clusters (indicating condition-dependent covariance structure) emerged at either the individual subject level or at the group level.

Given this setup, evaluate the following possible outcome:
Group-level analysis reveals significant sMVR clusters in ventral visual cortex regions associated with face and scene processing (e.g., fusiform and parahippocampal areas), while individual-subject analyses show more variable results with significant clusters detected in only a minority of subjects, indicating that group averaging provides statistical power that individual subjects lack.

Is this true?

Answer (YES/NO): NO